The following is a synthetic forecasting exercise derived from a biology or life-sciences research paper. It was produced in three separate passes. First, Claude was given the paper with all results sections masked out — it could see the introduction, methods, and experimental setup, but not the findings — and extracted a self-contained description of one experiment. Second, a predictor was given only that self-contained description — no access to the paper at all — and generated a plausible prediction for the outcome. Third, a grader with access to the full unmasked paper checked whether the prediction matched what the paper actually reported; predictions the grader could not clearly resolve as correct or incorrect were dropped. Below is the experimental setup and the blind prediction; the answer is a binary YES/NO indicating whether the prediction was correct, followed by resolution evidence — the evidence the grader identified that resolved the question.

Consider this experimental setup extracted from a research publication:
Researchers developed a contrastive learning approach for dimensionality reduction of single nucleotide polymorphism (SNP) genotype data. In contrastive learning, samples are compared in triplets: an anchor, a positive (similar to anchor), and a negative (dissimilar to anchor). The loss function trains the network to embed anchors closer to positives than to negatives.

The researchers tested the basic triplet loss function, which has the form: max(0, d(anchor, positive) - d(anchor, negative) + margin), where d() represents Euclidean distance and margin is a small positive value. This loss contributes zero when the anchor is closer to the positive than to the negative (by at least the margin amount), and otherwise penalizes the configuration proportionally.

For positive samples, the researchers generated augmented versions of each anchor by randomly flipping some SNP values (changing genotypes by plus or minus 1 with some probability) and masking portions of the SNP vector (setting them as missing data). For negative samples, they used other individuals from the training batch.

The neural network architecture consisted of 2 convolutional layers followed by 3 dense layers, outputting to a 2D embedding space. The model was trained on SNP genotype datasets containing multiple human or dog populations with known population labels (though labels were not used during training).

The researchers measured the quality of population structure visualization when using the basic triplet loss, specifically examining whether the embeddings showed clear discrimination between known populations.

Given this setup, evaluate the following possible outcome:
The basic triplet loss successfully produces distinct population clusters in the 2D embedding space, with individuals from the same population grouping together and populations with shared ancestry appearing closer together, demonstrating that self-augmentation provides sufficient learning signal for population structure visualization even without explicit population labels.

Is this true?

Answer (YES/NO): NO